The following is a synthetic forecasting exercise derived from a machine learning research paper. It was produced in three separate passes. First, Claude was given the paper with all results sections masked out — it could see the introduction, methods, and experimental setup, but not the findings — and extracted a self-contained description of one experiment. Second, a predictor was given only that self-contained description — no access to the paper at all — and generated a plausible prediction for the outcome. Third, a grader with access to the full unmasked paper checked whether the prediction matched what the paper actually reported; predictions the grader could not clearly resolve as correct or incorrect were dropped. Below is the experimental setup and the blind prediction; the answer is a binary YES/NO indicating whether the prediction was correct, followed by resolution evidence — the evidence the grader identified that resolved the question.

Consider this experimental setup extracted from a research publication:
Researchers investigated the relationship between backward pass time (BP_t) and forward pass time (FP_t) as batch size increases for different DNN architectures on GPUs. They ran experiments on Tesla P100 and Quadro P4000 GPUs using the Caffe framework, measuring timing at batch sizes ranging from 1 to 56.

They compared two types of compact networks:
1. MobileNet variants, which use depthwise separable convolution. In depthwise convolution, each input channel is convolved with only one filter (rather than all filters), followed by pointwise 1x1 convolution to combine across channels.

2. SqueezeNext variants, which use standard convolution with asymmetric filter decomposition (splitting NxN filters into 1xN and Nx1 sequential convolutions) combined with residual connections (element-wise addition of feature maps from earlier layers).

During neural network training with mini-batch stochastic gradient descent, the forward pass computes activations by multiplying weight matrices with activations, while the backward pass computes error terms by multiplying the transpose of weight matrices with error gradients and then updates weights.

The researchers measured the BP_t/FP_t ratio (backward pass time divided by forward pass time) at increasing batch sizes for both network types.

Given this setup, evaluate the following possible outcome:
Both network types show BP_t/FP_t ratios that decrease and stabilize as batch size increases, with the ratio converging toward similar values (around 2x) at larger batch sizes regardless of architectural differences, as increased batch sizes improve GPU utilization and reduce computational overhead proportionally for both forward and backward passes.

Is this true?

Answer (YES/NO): NO